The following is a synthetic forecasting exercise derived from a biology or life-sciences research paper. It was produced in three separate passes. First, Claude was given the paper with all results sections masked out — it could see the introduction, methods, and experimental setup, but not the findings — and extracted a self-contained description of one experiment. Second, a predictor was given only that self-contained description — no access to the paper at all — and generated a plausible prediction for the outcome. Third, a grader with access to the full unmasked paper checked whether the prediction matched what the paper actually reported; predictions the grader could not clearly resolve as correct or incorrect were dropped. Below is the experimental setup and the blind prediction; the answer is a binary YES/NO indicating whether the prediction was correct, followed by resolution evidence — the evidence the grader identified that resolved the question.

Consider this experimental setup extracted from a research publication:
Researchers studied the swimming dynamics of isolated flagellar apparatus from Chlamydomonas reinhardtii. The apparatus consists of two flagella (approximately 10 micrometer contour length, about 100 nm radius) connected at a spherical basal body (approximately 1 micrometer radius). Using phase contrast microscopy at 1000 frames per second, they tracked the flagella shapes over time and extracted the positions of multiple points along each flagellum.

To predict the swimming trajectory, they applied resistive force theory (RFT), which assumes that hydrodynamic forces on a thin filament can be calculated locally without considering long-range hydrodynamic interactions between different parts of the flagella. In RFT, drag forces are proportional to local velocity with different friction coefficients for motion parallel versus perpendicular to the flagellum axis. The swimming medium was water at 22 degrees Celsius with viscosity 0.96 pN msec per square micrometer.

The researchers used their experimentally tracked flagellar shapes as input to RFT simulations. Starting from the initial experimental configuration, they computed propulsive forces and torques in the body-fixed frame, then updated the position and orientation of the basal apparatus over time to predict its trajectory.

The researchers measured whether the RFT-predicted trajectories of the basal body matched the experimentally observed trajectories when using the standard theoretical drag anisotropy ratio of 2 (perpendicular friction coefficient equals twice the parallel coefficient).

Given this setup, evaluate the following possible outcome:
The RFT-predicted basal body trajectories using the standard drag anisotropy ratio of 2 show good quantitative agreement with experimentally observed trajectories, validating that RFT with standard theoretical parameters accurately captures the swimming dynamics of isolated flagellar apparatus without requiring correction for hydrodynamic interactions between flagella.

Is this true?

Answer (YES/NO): YES